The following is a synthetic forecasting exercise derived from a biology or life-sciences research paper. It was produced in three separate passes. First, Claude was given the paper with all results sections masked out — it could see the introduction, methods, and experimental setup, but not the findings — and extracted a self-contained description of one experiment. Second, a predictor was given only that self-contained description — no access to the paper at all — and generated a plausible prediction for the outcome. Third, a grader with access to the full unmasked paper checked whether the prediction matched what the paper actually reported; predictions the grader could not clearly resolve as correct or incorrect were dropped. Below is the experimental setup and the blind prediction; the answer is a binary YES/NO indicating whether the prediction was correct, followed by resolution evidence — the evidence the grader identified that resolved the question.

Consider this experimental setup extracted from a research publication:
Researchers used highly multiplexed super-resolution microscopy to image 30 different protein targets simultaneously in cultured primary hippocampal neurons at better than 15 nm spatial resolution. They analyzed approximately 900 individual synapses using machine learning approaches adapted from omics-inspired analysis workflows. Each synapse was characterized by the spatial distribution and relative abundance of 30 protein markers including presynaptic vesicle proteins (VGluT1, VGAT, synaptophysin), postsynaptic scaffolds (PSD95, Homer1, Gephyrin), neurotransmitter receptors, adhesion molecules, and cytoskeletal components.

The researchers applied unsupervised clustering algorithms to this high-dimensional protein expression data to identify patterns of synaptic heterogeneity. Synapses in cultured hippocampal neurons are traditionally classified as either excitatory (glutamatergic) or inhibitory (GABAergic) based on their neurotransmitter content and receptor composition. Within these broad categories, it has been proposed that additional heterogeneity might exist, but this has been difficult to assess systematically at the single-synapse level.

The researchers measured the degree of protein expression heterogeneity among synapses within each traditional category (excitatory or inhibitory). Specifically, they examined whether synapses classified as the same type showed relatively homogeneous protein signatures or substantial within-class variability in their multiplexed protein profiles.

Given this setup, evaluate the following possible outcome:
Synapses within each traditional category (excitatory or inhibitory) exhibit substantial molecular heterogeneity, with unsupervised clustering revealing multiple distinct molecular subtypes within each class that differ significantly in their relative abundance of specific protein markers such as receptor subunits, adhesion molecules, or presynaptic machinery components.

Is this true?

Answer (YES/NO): NO